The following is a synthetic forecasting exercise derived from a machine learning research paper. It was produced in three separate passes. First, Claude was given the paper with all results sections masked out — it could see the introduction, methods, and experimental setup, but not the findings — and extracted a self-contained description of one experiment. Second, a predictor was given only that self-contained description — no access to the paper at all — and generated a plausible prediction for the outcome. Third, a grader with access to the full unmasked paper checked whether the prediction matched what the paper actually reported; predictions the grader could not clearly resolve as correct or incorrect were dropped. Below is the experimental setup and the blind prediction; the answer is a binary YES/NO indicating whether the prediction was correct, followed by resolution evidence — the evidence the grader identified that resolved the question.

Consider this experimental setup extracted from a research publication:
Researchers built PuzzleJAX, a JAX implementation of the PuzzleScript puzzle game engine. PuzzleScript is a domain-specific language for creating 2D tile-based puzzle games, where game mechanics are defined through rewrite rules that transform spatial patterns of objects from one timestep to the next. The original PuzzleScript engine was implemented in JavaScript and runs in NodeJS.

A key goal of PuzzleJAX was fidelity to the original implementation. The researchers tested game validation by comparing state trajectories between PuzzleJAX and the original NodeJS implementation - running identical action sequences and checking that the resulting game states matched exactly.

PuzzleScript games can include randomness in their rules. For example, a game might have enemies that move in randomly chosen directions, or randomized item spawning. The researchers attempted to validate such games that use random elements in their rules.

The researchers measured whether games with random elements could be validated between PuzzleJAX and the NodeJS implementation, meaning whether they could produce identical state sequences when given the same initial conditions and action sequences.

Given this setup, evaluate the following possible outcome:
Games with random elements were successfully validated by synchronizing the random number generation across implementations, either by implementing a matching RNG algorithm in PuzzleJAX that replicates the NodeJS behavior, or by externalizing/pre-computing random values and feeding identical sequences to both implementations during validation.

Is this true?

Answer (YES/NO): NO